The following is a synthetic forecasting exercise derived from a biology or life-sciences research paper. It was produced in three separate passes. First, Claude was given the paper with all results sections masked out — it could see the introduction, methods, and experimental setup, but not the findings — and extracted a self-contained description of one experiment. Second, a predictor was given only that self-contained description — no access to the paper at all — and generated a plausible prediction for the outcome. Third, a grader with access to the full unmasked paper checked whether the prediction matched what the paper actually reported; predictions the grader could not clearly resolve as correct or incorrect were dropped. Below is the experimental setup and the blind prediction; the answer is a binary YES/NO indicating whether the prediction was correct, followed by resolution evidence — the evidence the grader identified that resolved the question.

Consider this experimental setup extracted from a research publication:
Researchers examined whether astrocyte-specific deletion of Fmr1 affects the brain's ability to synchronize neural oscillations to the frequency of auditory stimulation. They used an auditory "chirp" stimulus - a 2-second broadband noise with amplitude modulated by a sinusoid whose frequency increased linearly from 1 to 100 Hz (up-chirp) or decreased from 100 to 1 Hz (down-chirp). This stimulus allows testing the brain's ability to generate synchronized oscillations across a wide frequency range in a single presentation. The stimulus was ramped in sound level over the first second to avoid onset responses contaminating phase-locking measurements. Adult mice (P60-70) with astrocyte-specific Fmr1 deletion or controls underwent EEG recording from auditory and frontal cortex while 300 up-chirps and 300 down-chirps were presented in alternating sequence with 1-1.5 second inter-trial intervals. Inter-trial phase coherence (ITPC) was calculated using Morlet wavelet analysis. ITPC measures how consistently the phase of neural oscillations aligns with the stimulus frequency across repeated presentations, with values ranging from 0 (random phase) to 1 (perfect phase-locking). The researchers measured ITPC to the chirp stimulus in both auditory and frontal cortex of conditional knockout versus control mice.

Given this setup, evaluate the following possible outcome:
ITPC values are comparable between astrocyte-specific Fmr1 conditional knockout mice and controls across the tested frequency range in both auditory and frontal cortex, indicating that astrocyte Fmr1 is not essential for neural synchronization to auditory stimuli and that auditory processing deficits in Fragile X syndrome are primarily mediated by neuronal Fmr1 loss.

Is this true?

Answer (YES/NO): NO